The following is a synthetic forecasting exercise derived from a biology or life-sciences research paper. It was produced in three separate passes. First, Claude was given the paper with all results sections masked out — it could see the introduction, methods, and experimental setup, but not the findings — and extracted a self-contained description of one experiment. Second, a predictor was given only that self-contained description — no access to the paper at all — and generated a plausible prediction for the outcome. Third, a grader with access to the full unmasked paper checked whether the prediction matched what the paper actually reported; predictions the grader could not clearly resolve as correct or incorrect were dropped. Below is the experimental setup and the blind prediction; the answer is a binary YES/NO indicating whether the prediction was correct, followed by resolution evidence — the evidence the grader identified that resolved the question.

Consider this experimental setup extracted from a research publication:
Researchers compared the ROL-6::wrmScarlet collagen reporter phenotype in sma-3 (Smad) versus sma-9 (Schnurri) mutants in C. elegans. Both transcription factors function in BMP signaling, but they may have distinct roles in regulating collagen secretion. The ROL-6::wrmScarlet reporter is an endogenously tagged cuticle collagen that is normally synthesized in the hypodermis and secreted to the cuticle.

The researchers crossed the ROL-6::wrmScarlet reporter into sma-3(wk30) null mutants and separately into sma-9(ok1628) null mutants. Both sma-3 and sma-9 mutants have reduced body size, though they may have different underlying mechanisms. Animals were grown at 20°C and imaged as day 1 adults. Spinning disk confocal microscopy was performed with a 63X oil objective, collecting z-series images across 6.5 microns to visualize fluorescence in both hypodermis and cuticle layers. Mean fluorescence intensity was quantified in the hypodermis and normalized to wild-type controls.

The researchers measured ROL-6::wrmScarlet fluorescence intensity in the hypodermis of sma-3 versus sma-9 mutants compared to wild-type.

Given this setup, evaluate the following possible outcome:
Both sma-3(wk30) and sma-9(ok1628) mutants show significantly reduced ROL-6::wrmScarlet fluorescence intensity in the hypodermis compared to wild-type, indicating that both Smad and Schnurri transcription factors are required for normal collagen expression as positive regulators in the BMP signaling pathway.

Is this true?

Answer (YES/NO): NO